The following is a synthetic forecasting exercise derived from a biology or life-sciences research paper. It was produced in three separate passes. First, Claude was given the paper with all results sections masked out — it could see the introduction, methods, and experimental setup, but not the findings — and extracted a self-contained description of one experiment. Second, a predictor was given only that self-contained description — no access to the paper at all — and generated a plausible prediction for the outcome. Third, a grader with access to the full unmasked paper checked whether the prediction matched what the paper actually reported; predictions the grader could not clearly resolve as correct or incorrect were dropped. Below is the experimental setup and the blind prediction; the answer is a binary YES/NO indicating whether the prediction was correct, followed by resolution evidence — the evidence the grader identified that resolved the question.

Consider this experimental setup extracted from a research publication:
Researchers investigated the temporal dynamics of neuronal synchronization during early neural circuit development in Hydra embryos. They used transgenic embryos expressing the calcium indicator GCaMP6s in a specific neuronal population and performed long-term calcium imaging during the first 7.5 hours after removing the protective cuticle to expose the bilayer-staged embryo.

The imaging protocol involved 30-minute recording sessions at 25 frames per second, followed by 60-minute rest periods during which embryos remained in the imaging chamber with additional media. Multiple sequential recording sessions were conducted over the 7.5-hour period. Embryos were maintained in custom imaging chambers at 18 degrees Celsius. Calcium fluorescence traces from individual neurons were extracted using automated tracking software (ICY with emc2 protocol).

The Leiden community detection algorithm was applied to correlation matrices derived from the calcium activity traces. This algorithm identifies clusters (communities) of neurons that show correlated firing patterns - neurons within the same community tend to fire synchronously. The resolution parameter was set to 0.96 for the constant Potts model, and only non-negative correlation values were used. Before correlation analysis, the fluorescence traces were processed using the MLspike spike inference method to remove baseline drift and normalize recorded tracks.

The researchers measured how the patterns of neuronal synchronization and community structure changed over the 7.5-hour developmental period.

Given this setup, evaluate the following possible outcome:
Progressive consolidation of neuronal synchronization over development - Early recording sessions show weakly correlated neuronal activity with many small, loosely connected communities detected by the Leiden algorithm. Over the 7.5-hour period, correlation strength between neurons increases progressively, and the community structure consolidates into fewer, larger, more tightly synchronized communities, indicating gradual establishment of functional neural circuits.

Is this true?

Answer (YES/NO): YES